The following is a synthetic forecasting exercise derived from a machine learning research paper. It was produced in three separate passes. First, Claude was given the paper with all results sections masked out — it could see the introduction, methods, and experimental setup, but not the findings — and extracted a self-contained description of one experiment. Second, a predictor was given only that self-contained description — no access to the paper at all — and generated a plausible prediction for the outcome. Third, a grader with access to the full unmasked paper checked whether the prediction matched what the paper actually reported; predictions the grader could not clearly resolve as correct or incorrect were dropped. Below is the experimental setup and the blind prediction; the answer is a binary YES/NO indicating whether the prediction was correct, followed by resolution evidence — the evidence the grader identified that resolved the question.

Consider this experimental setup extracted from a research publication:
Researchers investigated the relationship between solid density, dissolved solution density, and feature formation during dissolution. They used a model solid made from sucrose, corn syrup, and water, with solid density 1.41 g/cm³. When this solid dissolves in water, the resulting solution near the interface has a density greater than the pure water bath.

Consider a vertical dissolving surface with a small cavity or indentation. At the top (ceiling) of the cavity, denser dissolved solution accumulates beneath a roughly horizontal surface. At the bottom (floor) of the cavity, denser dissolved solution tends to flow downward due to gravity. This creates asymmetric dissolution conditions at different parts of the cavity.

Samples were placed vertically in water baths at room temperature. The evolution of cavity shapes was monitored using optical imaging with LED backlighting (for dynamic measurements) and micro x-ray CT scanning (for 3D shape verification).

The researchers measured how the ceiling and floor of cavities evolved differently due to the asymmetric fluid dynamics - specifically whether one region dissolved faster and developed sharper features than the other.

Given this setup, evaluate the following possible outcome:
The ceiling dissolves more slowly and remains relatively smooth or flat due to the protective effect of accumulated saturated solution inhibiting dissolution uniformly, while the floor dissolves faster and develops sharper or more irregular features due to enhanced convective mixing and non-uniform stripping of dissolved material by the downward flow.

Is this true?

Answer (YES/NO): NO